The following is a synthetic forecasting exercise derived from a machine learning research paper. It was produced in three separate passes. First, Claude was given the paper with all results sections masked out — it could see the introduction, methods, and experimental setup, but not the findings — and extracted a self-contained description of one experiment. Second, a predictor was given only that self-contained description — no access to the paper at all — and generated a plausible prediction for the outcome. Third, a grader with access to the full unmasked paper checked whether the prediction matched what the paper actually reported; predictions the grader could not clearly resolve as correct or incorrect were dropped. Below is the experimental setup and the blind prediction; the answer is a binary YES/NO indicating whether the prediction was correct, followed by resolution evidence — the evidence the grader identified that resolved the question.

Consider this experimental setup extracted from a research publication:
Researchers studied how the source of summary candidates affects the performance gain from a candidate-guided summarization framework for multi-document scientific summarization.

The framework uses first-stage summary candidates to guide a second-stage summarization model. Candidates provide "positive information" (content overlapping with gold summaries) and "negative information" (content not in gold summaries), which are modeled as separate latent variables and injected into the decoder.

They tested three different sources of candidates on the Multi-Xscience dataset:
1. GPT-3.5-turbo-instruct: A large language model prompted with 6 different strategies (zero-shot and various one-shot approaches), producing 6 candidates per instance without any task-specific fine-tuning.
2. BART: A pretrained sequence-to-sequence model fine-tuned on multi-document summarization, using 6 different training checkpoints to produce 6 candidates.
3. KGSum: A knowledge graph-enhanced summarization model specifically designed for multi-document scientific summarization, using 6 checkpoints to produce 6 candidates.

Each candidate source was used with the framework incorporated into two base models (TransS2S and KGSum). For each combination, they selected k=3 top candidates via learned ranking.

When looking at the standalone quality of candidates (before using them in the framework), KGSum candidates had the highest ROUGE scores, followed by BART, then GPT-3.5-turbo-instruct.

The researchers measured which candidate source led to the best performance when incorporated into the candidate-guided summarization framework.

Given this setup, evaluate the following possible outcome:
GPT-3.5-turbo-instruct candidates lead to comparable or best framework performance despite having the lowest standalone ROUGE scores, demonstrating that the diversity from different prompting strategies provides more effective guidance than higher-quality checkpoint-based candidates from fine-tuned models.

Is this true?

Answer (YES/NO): NO